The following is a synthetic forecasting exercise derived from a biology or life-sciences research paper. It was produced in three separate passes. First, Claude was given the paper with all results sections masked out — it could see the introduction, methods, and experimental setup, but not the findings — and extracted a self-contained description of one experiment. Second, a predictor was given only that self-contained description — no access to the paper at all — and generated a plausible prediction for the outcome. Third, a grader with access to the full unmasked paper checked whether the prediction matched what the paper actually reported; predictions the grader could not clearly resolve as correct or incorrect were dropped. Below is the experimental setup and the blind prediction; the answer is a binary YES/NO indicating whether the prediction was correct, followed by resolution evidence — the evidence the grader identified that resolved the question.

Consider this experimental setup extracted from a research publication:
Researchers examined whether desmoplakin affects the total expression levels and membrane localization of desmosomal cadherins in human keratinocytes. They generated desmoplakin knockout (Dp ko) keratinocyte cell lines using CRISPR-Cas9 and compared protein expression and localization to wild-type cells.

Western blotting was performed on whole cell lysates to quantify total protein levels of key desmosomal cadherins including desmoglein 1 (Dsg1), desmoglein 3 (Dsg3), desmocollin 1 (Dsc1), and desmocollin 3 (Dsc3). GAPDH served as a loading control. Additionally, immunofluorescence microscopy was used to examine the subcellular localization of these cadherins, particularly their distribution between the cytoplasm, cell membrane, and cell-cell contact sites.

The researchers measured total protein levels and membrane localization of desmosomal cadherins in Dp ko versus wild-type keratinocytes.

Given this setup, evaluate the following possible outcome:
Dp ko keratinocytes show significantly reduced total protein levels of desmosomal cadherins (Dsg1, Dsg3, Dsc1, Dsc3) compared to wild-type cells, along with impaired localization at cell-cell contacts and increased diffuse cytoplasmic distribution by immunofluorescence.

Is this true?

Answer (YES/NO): NO